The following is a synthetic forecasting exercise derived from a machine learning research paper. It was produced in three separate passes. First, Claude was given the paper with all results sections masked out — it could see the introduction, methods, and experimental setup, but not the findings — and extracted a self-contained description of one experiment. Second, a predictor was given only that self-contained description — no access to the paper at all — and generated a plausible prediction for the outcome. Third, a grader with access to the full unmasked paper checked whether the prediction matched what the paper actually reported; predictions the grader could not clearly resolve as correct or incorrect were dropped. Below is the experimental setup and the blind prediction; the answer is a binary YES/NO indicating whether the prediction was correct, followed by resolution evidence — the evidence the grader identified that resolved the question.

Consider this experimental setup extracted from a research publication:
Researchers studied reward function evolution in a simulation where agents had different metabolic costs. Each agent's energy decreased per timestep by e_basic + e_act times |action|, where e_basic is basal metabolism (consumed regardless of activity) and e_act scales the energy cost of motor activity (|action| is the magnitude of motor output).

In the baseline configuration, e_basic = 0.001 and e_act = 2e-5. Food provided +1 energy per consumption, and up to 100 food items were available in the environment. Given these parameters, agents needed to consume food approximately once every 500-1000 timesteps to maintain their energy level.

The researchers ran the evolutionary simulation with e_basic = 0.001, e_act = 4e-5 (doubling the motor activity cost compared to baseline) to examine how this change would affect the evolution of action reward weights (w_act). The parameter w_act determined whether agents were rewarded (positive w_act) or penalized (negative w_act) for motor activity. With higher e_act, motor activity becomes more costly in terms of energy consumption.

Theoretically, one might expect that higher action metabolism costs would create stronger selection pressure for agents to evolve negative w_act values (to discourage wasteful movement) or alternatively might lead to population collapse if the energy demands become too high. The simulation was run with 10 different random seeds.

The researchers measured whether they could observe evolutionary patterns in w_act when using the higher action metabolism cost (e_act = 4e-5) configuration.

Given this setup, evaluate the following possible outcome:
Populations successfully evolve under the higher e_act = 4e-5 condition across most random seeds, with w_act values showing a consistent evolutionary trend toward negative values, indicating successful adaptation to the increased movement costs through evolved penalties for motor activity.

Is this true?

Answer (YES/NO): NO